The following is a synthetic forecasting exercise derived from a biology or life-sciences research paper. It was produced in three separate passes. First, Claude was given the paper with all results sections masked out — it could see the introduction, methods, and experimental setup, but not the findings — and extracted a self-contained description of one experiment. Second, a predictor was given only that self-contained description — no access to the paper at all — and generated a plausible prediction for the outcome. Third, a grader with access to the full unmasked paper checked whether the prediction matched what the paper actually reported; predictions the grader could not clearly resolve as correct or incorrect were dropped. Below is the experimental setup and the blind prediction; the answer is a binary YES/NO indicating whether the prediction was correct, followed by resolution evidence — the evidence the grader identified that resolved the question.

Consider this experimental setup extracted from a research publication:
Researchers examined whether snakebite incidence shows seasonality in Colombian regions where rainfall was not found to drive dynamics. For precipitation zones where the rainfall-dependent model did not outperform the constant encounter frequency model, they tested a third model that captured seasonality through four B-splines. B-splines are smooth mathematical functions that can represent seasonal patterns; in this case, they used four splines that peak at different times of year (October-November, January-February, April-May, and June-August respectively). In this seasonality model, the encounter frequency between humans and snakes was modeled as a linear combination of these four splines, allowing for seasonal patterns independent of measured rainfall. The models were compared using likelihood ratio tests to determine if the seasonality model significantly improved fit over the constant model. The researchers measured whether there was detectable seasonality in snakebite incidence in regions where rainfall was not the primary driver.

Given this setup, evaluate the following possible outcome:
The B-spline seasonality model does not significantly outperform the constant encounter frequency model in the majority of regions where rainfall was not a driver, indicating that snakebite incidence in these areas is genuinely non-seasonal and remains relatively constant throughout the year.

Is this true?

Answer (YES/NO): YES